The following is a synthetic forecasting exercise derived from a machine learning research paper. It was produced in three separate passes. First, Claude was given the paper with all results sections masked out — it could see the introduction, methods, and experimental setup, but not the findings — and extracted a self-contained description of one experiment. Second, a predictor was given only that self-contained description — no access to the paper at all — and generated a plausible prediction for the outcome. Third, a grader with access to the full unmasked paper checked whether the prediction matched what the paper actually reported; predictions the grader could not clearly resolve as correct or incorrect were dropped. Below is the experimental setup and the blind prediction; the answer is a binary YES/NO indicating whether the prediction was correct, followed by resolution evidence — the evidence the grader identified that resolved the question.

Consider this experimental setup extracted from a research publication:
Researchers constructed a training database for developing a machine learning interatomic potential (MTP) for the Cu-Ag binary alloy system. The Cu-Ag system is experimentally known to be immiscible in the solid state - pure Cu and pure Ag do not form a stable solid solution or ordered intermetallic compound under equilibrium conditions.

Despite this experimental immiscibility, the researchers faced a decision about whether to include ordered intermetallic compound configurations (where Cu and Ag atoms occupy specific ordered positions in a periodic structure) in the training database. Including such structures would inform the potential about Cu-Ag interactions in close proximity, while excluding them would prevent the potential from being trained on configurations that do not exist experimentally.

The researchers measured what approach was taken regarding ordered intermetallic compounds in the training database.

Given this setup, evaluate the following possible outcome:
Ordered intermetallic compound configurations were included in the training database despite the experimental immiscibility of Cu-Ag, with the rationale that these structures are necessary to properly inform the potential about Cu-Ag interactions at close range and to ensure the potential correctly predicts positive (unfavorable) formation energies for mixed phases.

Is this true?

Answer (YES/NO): YES